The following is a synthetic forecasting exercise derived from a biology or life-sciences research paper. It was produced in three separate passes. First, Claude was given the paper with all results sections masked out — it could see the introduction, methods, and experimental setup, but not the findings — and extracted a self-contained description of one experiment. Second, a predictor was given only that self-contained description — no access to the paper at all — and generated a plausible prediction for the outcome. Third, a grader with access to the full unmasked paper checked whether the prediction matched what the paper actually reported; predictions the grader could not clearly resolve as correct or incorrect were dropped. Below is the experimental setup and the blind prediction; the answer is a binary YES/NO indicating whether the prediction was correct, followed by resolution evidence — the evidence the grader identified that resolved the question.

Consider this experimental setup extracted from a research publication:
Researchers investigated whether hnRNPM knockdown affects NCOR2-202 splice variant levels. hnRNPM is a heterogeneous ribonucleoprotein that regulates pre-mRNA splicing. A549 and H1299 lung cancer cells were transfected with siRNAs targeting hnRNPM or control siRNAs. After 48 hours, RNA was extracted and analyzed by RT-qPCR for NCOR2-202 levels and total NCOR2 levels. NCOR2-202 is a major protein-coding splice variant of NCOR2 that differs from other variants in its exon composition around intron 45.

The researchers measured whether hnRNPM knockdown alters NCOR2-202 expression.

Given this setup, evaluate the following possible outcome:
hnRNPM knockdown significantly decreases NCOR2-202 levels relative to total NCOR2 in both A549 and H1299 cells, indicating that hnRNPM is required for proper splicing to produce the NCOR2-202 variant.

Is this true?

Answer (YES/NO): NO